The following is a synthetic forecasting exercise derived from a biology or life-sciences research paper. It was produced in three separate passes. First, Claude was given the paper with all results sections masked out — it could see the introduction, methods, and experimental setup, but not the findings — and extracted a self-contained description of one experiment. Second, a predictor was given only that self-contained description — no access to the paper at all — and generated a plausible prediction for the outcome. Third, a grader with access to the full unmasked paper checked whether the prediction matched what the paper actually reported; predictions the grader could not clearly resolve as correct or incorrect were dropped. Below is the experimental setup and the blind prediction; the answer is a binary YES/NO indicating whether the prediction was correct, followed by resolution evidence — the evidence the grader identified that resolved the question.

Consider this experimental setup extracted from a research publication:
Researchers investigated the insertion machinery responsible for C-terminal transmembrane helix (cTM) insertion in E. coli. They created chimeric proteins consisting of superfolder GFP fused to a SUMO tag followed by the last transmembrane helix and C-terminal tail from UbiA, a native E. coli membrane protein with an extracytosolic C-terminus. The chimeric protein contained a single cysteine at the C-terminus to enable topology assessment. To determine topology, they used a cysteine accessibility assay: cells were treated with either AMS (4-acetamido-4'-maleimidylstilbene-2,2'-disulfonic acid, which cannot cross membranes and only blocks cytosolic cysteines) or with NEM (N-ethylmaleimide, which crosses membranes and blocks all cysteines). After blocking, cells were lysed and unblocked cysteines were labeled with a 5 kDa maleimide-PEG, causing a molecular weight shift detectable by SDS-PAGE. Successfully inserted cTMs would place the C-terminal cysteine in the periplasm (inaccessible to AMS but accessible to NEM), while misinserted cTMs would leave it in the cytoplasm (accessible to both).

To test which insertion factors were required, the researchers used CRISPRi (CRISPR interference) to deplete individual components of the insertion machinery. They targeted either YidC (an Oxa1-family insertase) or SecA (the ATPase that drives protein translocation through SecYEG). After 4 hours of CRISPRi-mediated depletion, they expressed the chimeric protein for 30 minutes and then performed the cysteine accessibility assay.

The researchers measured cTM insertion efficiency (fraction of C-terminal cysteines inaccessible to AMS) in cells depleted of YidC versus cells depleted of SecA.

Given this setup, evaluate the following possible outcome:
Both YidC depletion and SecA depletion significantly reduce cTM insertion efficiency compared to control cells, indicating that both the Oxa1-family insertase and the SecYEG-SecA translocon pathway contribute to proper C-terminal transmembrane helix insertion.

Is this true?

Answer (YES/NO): NO